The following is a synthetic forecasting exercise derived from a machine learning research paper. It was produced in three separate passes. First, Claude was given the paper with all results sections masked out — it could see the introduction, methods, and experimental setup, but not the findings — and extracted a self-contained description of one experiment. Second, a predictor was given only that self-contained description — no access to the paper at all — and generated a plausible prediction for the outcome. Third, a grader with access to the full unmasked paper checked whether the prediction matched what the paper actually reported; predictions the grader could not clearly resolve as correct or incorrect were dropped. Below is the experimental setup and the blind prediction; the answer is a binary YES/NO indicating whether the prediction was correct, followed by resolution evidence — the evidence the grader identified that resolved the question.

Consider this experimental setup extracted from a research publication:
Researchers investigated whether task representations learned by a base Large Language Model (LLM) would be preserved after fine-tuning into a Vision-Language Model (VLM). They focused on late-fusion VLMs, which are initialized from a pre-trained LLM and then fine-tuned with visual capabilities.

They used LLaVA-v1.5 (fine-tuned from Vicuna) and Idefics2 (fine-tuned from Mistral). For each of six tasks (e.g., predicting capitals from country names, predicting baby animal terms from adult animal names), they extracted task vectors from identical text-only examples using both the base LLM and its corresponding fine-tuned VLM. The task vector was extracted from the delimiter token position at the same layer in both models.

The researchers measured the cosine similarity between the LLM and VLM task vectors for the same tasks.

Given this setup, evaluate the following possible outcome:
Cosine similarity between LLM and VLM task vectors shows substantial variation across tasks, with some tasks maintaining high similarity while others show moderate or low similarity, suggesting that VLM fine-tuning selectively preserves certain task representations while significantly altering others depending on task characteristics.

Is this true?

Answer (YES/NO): NO